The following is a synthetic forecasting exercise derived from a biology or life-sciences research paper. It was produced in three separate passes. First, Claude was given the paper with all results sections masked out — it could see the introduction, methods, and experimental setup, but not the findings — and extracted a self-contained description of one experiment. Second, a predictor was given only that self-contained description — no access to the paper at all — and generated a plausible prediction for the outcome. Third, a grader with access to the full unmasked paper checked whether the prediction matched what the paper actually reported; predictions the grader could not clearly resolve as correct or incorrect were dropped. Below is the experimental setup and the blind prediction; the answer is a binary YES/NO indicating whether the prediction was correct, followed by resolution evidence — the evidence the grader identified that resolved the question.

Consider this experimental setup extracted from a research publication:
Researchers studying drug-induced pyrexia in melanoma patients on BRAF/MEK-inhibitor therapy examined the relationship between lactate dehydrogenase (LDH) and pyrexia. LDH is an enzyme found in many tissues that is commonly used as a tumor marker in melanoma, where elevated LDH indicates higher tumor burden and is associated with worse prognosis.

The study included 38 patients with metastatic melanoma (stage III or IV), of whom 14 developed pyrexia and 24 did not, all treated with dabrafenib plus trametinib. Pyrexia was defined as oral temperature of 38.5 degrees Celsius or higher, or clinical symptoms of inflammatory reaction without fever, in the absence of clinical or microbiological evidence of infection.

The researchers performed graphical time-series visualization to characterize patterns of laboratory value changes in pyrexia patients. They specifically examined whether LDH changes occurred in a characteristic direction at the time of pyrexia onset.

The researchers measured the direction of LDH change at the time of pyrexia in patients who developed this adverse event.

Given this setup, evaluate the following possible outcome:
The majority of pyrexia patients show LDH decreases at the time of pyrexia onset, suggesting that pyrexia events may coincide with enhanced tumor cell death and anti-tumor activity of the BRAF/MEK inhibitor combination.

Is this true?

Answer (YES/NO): NO